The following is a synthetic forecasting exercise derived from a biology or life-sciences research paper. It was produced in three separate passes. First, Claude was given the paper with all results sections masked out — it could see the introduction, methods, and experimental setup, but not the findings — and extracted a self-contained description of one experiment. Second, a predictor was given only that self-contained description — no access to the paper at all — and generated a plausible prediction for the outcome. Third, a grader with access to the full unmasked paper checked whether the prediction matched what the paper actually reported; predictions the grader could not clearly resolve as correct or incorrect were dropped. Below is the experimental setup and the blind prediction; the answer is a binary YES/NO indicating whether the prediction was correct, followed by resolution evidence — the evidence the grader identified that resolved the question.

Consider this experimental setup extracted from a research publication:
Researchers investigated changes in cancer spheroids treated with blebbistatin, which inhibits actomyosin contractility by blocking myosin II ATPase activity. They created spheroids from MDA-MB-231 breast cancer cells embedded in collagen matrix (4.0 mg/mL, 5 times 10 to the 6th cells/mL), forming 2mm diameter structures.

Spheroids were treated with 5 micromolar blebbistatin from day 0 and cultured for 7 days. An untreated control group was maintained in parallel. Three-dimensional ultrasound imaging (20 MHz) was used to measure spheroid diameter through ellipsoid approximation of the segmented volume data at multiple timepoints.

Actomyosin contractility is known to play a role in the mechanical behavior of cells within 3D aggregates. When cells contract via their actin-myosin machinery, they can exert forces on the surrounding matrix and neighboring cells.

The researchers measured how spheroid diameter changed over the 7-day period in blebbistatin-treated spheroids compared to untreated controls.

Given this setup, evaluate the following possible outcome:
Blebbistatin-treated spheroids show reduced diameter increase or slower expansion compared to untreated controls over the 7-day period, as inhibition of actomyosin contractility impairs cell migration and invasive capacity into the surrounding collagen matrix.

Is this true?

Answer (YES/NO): NO